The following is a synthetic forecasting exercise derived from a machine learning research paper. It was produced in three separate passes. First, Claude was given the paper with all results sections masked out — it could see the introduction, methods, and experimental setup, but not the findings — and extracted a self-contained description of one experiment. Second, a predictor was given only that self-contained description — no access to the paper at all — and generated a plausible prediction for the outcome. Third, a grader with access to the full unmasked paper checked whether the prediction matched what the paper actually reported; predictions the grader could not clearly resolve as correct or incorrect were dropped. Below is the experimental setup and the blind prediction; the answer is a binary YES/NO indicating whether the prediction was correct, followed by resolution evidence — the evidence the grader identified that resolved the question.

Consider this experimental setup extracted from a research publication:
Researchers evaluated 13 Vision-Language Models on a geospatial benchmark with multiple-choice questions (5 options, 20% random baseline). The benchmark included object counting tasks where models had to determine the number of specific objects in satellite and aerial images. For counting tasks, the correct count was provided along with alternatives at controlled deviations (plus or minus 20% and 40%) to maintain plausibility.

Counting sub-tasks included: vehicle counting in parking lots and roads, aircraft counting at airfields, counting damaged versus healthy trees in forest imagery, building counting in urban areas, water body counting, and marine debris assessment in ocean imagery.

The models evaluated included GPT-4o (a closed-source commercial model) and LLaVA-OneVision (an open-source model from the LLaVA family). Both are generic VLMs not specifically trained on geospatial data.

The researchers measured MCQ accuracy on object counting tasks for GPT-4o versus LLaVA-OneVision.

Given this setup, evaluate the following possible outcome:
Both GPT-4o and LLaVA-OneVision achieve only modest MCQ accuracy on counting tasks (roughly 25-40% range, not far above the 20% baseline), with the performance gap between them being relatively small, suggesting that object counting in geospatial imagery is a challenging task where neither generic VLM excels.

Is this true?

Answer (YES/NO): NO